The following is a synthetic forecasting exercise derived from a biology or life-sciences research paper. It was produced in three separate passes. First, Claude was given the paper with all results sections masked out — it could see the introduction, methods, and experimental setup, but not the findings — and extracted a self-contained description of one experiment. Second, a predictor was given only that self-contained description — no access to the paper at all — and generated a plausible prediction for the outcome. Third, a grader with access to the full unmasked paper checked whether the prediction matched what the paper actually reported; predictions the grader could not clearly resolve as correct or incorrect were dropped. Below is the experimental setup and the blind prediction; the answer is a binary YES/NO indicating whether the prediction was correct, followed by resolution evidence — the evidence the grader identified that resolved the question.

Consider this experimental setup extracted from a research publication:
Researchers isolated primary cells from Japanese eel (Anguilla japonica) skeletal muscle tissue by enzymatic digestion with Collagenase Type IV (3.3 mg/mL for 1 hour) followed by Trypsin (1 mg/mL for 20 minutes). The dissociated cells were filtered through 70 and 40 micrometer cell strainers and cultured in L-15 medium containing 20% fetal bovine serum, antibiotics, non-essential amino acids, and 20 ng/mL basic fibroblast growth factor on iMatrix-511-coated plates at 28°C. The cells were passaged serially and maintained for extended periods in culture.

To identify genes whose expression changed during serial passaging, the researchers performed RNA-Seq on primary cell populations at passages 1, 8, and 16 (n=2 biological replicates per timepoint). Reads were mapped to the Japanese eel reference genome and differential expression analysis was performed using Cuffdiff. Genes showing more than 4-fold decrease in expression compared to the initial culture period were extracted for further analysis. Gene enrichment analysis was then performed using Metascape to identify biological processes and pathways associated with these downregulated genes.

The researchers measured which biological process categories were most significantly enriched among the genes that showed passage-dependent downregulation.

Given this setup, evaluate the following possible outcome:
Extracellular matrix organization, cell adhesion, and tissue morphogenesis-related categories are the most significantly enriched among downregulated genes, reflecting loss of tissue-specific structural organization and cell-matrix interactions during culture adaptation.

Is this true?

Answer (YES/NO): NO